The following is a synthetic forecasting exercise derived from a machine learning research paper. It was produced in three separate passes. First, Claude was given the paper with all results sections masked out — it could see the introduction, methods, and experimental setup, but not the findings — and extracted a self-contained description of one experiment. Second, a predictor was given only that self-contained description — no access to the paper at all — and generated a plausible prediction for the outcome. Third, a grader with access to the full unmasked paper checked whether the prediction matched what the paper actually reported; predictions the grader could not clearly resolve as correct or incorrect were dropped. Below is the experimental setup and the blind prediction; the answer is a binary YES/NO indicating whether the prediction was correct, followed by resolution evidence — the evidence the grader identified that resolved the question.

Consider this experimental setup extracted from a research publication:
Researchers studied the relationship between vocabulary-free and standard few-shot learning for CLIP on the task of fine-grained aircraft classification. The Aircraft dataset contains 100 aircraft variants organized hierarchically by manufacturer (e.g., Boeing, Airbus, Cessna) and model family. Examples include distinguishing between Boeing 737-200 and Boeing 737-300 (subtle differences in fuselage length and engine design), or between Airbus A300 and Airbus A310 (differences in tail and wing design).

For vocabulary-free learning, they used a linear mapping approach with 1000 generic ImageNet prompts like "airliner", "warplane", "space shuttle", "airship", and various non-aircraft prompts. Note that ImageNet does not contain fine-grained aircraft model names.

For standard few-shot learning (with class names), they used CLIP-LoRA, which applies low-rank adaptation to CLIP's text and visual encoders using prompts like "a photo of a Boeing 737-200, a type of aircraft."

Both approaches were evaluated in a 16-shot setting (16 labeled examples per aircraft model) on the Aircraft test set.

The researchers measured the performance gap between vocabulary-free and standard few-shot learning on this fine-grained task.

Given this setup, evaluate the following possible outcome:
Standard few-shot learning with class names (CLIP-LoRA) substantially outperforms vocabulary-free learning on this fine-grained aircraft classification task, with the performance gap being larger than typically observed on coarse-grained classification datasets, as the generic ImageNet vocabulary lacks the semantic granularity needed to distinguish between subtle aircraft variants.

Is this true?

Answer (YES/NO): YES